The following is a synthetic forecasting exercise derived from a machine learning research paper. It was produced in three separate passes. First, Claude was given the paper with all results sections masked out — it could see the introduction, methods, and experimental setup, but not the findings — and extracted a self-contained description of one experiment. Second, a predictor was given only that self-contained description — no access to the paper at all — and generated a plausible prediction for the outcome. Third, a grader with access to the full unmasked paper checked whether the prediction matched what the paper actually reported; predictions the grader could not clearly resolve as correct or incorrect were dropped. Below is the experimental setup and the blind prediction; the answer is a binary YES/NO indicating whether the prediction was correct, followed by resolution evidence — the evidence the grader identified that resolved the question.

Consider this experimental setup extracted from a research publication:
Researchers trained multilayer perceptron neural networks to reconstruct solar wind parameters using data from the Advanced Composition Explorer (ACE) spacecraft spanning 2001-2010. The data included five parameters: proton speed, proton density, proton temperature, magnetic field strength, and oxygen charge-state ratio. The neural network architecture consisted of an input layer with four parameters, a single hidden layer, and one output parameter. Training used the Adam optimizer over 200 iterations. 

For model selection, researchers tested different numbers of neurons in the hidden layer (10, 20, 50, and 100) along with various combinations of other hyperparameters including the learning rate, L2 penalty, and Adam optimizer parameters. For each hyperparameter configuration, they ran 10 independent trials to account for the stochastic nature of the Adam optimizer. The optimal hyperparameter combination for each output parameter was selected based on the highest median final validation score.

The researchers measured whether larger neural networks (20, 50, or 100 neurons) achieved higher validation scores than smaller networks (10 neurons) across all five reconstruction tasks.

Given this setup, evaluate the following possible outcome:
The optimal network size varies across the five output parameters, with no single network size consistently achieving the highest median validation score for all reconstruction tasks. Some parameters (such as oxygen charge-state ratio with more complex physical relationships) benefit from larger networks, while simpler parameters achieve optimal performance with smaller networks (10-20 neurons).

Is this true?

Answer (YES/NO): NO